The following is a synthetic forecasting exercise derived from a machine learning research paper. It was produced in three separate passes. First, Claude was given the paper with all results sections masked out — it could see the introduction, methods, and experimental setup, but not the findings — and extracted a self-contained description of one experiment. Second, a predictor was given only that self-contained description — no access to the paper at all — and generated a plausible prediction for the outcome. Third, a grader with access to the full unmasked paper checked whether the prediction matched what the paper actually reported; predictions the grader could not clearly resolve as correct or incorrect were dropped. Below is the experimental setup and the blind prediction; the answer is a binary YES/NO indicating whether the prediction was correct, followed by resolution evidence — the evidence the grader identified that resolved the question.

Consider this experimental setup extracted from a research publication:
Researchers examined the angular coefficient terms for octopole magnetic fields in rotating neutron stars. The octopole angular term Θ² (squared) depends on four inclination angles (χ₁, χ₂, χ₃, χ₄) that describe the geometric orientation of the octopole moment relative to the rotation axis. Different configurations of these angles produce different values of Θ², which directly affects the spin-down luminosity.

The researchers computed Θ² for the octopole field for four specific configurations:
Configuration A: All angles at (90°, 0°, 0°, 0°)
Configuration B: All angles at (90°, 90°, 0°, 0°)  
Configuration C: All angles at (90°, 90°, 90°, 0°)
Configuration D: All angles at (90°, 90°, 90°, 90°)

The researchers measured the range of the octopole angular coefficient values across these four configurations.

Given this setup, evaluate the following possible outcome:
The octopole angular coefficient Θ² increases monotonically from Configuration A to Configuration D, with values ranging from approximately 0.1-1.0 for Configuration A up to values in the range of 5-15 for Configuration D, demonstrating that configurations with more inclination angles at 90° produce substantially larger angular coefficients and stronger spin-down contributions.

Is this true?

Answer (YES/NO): NO